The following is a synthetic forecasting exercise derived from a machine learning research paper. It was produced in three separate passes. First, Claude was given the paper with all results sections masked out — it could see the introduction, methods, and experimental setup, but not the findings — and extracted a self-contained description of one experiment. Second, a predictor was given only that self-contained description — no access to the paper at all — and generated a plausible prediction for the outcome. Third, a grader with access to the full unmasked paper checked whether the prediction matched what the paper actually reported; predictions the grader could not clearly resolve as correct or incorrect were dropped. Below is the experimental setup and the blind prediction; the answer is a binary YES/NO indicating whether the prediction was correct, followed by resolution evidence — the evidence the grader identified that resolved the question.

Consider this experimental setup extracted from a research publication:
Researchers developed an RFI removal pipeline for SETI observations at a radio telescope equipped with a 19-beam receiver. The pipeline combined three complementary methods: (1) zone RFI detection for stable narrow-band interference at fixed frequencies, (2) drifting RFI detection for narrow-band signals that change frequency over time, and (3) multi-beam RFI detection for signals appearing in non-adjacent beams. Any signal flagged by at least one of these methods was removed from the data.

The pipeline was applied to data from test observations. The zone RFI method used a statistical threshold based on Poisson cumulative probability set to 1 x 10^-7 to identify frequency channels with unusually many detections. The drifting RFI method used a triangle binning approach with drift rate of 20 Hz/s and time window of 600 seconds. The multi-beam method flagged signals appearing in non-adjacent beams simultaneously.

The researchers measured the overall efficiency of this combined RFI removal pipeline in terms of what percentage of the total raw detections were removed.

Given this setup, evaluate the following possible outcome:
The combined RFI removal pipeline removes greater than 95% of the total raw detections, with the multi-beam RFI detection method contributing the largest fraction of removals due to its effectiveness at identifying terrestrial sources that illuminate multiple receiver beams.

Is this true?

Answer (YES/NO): NO